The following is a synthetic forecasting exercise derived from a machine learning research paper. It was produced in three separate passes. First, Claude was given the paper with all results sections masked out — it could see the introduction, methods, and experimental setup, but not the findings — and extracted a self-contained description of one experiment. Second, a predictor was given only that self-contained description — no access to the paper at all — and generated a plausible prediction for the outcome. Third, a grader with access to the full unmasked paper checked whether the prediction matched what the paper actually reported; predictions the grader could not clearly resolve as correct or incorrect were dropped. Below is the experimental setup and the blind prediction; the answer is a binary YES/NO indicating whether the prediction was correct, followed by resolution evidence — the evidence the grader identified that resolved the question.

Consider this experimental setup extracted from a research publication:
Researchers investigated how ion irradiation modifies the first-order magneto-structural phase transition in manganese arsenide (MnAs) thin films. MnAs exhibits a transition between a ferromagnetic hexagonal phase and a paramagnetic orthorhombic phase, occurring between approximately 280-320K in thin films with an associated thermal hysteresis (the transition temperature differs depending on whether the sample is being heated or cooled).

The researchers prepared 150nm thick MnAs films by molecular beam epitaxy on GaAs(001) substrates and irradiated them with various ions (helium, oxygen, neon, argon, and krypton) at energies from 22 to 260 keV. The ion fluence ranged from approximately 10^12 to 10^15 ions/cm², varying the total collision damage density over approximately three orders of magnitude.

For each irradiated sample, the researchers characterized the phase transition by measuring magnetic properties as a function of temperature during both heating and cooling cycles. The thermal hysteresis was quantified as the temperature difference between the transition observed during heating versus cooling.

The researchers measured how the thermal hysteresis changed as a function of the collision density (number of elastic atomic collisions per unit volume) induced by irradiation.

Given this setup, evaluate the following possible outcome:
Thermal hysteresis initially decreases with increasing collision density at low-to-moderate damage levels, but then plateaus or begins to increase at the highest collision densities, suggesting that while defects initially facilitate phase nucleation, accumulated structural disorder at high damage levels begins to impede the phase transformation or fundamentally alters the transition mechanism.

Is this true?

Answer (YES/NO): NO